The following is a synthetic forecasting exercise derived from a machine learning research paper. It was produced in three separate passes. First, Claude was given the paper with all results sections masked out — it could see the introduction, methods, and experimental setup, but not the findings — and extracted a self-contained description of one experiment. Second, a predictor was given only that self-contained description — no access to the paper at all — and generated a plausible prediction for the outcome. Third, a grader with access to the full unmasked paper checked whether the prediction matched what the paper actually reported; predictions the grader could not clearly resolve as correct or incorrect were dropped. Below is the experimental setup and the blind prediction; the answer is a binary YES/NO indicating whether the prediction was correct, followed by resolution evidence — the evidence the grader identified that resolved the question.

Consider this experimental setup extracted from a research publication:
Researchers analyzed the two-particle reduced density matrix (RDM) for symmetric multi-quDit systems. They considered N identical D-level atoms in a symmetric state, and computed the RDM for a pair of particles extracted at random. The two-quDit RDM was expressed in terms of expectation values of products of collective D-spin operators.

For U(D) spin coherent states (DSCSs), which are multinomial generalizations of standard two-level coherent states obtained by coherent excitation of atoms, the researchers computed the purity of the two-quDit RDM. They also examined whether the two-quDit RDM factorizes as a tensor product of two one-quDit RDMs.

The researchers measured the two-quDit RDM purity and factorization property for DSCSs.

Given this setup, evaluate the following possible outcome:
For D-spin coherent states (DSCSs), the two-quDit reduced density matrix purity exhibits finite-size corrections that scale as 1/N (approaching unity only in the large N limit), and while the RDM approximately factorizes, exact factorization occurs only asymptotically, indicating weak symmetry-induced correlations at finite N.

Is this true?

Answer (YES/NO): NO